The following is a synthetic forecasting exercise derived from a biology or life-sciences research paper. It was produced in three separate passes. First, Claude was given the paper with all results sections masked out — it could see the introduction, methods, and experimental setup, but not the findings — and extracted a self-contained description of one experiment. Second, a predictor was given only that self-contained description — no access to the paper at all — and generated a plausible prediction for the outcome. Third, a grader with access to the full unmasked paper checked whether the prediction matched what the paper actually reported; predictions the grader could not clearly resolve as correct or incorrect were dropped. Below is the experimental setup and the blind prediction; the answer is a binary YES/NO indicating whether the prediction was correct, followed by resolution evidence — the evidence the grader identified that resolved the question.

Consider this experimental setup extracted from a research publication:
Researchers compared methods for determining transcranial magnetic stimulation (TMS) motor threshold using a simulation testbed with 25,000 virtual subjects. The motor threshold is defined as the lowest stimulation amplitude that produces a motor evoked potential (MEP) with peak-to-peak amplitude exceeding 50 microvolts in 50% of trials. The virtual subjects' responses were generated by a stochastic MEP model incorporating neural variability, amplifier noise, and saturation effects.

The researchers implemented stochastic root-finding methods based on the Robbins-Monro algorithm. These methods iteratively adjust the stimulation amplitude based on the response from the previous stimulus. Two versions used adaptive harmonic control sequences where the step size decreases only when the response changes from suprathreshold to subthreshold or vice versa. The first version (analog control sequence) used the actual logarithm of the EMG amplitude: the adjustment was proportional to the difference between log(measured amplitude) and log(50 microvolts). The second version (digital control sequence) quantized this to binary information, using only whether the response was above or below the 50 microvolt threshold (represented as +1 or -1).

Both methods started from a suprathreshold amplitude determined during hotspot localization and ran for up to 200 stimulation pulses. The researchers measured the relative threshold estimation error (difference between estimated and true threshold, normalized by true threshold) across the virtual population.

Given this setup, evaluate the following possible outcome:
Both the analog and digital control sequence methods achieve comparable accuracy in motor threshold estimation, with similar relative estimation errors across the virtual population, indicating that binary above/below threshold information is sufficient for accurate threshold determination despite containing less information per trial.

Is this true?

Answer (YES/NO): NO